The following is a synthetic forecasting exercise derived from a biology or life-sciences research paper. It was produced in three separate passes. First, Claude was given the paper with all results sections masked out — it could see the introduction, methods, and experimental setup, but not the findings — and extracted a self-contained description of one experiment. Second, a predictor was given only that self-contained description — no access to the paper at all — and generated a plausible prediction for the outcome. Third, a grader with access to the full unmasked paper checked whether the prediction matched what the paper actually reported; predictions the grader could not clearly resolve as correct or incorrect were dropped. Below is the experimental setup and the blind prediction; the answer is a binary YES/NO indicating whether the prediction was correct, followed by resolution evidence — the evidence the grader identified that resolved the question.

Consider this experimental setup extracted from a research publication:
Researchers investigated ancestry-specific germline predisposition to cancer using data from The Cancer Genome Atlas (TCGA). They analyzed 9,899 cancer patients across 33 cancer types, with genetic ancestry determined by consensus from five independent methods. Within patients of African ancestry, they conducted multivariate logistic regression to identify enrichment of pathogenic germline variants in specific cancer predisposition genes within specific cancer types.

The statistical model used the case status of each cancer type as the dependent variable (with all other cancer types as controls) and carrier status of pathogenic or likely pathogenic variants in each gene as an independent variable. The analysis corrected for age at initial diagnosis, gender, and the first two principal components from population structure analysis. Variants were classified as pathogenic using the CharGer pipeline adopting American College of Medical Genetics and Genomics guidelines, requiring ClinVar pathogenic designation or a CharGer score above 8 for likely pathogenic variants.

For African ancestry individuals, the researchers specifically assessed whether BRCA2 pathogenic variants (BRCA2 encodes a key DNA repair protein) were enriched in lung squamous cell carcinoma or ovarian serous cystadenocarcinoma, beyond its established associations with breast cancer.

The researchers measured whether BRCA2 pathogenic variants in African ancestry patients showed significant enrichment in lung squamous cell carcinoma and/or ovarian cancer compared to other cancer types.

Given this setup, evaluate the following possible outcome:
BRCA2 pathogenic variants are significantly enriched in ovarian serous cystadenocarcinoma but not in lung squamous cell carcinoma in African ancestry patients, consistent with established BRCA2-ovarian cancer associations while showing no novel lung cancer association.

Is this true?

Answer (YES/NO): NO